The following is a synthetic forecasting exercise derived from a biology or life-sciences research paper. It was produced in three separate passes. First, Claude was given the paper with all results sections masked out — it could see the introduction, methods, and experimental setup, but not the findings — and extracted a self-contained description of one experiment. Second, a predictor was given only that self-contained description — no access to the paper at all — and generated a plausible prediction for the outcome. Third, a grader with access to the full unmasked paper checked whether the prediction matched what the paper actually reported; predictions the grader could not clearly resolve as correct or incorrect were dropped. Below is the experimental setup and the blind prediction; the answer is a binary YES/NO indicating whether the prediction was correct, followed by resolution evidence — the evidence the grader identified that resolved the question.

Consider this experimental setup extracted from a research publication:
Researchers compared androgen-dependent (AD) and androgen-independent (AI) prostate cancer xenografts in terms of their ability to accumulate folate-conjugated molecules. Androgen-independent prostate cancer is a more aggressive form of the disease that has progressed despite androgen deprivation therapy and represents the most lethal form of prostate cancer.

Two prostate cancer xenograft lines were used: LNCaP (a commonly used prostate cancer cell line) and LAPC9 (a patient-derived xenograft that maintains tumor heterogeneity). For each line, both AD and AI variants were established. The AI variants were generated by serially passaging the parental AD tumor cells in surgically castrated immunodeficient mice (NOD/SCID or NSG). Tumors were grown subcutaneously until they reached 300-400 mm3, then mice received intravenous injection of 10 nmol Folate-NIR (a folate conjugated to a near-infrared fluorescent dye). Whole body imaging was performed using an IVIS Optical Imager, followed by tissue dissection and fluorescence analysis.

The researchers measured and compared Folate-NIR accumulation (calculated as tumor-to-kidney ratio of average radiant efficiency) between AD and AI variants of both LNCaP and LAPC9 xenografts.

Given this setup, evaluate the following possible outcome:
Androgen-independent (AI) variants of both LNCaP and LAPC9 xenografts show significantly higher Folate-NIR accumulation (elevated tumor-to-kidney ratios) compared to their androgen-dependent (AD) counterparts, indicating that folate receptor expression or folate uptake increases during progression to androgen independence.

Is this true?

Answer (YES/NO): NO